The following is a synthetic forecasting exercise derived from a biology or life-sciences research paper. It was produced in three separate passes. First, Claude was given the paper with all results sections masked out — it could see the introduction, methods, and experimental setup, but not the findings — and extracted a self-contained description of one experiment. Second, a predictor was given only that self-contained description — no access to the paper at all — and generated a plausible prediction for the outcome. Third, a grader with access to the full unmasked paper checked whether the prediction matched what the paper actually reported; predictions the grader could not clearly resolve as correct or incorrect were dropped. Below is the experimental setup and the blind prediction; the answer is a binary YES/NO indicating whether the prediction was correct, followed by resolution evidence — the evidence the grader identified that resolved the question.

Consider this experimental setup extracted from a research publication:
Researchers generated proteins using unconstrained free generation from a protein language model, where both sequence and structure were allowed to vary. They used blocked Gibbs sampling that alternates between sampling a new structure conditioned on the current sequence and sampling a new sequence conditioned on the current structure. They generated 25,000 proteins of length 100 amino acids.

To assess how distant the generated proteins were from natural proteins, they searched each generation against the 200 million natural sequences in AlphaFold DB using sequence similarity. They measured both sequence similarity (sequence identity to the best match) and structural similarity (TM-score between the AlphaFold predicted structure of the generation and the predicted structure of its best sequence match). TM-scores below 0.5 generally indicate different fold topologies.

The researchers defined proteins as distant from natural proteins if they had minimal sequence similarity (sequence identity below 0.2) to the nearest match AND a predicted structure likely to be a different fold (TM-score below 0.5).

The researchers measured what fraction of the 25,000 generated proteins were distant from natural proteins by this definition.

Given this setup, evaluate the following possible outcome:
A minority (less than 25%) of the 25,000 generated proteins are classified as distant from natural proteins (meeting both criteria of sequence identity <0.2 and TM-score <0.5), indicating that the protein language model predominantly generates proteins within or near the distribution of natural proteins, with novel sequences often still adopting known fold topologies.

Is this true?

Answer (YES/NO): YES